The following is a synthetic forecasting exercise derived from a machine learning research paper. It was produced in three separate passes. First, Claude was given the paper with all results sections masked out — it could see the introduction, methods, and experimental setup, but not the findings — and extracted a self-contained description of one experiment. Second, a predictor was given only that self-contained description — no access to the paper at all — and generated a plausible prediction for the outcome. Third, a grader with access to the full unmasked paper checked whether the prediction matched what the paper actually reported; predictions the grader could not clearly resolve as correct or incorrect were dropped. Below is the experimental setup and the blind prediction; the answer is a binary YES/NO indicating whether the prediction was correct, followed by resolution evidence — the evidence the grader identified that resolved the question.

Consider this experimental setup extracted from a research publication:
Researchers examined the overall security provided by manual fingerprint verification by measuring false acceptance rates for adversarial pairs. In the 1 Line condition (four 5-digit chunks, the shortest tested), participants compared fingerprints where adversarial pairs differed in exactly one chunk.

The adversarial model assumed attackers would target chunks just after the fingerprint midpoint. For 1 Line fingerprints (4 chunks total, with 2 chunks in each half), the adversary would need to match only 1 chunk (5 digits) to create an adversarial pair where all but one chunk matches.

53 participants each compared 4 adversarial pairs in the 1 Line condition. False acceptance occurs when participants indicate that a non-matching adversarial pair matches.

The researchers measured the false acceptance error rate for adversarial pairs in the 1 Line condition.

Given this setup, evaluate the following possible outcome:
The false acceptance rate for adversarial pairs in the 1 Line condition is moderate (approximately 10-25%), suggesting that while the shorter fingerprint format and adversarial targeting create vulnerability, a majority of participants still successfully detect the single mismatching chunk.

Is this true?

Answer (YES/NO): YES